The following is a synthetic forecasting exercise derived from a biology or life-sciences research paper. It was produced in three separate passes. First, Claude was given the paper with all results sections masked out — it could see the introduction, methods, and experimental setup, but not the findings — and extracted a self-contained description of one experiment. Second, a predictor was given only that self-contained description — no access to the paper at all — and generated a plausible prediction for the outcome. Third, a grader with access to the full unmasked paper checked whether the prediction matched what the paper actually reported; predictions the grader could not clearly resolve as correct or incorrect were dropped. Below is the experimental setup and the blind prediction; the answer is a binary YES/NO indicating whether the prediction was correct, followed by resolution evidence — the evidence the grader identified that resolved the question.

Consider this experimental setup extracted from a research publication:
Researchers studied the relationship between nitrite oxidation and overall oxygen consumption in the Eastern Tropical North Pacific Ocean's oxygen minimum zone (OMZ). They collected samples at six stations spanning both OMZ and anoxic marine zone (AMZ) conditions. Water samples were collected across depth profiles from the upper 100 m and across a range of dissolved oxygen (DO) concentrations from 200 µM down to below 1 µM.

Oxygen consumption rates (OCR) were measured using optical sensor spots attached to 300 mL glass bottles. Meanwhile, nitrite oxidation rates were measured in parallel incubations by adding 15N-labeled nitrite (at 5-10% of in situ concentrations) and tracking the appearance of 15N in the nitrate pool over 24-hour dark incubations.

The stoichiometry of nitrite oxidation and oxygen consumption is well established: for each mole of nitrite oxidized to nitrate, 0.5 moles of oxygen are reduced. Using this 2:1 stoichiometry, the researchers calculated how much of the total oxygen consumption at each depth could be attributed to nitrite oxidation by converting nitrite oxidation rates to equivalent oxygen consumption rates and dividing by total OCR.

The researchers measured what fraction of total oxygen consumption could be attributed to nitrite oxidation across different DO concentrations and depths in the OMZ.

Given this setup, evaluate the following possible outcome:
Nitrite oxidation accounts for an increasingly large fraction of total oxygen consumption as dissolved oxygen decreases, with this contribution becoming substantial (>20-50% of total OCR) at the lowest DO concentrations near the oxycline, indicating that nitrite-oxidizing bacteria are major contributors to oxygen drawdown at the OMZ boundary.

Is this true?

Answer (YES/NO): YES